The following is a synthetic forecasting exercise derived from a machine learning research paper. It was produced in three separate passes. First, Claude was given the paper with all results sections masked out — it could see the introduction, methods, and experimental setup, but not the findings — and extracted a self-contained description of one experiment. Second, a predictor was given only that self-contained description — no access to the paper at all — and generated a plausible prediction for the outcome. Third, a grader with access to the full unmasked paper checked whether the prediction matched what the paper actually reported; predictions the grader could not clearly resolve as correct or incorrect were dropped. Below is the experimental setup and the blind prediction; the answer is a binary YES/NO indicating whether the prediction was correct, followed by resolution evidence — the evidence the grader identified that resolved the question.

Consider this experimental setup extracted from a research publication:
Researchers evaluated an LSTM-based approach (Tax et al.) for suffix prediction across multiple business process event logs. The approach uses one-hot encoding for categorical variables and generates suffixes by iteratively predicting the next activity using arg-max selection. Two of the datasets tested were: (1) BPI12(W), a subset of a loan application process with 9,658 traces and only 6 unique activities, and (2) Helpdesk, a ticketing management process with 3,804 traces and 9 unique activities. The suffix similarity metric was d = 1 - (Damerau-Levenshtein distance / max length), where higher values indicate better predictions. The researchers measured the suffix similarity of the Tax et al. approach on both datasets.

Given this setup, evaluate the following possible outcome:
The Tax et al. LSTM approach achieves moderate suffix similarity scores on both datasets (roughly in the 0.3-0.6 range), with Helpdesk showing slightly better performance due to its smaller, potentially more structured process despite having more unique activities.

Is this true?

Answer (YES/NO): NO